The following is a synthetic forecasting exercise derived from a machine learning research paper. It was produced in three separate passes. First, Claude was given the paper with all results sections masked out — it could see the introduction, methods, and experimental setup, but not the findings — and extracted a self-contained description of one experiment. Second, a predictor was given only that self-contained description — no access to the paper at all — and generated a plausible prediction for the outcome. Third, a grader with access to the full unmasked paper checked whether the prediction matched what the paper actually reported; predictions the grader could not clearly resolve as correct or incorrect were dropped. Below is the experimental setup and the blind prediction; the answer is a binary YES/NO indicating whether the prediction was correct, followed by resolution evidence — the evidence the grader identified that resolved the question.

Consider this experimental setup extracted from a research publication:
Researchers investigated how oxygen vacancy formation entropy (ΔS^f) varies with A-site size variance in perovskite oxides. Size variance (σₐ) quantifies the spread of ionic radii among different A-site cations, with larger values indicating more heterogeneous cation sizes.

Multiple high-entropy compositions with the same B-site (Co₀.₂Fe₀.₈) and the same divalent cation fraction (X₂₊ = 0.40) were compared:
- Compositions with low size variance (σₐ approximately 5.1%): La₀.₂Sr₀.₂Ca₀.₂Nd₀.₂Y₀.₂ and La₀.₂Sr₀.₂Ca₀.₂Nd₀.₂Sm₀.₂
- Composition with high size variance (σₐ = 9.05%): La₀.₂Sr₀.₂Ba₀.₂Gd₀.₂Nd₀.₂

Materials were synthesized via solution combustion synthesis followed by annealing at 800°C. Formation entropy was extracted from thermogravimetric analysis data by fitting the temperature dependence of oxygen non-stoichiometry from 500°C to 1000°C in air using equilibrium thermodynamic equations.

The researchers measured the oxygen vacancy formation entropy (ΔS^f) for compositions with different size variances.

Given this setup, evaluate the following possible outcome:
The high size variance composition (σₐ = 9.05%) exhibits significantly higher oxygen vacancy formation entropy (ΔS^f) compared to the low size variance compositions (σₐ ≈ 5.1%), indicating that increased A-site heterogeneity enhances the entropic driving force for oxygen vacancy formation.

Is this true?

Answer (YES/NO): NO